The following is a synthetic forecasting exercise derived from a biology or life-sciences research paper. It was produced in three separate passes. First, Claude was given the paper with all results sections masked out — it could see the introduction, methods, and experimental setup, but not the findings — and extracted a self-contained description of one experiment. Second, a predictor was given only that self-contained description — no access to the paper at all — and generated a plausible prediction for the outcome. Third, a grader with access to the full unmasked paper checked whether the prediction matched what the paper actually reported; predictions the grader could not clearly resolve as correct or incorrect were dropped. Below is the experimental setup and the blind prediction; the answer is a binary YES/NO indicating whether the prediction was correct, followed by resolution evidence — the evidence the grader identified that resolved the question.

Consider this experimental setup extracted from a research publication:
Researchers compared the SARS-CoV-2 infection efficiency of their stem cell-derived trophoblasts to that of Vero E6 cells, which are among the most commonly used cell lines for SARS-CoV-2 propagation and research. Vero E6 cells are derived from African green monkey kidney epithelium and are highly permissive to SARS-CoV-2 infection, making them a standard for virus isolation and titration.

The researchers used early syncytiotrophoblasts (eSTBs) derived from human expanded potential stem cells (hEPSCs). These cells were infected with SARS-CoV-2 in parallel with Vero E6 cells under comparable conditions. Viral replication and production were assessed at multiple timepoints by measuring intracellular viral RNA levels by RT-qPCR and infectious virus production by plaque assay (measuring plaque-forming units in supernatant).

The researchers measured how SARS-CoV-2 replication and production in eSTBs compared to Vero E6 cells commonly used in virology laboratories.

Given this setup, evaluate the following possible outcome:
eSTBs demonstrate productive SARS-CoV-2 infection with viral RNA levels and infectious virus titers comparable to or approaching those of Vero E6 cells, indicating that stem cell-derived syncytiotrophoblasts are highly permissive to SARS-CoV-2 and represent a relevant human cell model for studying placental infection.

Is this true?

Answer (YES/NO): NO